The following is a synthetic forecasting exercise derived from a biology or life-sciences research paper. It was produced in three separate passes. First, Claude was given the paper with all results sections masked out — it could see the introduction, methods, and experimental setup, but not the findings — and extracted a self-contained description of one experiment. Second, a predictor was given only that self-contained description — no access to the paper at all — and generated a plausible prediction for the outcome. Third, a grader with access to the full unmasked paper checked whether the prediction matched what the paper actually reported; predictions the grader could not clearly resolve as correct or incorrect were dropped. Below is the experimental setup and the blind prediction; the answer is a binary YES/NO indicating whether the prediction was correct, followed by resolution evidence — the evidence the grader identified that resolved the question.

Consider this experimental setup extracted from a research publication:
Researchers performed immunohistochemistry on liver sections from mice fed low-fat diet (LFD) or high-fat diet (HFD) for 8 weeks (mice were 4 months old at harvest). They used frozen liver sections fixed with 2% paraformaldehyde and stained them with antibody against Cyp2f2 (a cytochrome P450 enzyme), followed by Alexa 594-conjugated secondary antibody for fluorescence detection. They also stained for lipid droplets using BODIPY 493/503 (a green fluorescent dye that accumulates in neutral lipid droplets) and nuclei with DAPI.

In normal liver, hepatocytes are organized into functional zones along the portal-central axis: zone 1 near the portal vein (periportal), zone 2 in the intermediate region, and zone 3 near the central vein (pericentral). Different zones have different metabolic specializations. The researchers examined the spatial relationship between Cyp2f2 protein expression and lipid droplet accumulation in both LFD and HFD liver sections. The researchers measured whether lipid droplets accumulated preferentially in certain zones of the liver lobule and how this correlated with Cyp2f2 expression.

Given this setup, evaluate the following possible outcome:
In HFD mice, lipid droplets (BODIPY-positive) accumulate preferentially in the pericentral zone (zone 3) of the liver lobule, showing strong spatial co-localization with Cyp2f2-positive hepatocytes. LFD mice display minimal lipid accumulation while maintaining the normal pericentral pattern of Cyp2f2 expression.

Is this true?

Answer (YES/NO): NO